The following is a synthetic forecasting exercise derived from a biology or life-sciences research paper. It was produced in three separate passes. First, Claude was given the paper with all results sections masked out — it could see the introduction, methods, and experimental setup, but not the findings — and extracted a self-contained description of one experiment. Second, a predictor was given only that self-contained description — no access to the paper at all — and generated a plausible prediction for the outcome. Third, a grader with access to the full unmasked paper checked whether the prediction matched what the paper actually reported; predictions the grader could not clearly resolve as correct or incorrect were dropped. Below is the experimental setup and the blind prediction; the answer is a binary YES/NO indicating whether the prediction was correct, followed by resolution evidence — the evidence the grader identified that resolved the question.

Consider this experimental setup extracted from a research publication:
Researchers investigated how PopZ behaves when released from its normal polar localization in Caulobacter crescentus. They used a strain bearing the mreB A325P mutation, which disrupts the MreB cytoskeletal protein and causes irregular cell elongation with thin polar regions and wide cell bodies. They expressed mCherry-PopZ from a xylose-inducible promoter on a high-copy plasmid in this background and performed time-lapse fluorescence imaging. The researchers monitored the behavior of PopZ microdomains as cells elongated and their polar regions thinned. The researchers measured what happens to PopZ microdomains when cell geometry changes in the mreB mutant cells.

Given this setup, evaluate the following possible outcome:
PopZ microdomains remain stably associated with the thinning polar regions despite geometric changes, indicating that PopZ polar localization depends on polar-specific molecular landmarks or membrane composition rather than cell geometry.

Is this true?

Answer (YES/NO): NO